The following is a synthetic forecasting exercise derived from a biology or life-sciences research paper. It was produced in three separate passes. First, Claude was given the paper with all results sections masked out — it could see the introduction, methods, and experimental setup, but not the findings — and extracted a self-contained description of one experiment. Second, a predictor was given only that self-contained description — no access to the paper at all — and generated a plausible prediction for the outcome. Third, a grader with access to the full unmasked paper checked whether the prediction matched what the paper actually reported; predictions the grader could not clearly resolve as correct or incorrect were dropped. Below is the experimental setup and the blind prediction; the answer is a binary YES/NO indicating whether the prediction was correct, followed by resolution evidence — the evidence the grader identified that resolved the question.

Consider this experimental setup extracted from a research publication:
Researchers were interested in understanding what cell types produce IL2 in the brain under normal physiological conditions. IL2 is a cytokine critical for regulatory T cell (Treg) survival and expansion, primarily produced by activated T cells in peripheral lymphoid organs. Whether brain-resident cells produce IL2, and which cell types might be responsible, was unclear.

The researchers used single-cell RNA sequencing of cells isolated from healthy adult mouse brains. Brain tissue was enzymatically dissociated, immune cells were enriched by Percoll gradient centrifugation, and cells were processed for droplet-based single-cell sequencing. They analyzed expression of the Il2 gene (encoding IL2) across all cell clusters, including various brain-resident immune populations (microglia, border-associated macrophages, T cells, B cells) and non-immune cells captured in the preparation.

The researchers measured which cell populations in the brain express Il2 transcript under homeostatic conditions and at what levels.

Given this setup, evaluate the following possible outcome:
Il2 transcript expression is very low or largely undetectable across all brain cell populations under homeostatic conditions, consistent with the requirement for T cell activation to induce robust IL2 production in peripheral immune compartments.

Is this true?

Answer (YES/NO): NO